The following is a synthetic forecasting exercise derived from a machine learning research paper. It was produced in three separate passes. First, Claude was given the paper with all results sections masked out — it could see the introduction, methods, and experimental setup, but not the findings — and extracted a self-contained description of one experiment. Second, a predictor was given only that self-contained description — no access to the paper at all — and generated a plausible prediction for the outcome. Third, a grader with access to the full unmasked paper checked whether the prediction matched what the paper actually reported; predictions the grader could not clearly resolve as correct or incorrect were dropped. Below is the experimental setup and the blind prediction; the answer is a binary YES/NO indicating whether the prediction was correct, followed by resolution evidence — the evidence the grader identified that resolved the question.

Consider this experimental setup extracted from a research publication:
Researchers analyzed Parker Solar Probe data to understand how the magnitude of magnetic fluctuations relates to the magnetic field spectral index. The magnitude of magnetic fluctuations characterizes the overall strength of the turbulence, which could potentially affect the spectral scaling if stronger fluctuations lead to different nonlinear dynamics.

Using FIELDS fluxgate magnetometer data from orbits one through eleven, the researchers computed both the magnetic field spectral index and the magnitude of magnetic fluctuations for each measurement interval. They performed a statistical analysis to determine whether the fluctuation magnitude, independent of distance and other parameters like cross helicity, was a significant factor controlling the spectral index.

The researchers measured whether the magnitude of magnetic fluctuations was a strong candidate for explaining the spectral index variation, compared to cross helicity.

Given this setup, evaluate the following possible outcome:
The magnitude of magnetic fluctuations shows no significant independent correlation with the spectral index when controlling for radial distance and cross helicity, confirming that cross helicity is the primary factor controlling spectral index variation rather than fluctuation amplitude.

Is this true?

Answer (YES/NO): NO